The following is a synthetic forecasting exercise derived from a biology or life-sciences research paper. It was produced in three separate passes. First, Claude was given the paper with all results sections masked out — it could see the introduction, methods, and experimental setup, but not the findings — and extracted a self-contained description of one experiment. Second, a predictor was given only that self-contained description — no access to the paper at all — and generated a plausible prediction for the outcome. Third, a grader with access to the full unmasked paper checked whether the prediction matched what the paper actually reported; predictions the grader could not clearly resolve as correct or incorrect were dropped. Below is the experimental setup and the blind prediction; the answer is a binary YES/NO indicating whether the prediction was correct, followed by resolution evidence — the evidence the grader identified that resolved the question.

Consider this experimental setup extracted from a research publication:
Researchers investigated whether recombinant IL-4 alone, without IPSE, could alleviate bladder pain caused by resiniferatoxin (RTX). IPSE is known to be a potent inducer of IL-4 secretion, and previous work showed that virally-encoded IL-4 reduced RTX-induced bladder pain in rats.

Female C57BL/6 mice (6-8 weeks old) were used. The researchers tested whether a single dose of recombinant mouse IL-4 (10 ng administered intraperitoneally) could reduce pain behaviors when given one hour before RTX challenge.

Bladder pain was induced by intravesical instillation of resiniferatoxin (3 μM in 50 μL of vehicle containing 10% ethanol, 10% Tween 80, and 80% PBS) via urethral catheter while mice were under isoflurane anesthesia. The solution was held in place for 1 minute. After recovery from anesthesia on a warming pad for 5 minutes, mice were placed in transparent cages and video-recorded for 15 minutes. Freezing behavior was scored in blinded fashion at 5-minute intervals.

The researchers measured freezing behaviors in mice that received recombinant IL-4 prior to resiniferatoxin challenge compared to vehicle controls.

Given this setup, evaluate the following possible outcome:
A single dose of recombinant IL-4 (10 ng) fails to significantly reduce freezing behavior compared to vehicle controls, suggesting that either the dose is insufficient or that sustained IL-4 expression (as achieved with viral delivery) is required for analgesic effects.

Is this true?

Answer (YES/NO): NO